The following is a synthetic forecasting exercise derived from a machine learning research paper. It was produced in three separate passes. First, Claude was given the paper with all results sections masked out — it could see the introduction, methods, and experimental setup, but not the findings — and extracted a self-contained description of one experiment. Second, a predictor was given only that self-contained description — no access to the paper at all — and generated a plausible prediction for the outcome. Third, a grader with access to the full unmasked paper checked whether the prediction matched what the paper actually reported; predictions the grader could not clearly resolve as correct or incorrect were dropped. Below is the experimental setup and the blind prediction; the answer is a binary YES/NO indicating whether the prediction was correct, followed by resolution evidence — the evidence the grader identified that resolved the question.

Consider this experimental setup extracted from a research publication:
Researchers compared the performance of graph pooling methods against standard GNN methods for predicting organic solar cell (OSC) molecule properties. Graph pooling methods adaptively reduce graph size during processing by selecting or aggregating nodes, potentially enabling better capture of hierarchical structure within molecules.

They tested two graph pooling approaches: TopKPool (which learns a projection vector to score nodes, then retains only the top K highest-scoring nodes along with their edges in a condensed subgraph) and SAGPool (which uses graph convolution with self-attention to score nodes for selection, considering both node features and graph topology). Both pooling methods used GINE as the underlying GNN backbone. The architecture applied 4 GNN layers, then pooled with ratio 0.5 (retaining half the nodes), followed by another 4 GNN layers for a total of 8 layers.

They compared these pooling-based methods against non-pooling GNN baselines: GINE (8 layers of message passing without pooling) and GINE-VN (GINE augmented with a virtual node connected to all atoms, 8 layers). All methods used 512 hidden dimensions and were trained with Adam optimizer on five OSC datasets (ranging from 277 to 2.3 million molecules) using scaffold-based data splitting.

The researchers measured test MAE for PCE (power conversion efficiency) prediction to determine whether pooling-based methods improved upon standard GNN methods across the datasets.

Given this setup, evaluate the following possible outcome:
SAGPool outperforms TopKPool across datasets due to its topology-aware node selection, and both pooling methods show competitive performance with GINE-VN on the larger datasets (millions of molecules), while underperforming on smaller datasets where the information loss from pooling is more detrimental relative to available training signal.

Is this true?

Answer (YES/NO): NO